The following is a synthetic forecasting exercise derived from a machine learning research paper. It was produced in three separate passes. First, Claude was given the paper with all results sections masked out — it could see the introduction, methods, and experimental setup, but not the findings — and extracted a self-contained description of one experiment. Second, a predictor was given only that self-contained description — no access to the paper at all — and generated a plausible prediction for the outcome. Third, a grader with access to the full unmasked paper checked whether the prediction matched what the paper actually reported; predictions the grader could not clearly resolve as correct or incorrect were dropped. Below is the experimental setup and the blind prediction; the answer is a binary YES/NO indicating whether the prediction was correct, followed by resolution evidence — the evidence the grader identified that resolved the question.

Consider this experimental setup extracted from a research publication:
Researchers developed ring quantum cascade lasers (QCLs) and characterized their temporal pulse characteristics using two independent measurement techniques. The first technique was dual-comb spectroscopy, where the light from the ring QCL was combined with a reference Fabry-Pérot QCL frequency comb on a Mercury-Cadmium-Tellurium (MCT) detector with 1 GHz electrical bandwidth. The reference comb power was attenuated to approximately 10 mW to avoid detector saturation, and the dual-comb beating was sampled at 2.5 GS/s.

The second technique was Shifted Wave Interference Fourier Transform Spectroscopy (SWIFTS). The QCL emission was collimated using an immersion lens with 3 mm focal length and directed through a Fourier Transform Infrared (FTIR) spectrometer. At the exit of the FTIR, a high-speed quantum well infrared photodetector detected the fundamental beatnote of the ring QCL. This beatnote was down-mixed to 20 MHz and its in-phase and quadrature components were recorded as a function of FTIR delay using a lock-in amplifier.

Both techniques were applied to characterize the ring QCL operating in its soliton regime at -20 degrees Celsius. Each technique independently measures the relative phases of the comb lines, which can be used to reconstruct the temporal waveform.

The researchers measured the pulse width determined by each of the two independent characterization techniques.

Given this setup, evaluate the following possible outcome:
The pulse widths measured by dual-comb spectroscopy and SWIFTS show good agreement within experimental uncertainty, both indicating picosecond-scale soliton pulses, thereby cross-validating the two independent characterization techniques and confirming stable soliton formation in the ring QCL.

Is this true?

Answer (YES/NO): YES